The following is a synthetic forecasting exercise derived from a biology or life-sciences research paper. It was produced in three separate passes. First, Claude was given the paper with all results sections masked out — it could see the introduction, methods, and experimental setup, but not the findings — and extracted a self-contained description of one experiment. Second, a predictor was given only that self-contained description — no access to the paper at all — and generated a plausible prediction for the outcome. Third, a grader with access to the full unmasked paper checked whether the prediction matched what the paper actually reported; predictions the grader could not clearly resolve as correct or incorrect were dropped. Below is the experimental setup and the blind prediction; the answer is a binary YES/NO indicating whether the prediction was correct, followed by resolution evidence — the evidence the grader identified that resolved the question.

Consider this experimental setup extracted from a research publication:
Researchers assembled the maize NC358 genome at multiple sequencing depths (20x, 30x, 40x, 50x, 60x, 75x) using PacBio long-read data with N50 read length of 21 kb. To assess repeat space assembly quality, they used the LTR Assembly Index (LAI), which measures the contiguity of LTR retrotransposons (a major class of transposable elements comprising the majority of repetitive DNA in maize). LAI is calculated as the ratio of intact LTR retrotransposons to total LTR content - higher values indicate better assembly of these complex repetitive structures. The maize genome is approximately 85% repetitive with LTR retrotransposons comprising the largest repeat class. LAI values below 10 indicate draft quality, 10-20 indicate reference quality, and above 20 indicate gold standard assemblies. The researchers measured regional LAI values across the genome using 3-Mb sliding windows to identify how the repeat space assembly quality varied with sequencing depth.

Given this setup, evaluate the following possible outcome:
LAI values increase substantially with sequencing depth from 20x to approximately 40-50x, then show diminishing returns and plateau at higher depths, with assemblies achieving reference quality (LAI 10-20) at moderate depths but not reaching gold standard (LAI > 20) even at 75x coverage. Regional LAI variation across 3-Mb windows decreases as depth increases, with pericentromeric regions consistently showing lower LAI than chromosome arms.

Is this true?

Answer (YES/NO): NO